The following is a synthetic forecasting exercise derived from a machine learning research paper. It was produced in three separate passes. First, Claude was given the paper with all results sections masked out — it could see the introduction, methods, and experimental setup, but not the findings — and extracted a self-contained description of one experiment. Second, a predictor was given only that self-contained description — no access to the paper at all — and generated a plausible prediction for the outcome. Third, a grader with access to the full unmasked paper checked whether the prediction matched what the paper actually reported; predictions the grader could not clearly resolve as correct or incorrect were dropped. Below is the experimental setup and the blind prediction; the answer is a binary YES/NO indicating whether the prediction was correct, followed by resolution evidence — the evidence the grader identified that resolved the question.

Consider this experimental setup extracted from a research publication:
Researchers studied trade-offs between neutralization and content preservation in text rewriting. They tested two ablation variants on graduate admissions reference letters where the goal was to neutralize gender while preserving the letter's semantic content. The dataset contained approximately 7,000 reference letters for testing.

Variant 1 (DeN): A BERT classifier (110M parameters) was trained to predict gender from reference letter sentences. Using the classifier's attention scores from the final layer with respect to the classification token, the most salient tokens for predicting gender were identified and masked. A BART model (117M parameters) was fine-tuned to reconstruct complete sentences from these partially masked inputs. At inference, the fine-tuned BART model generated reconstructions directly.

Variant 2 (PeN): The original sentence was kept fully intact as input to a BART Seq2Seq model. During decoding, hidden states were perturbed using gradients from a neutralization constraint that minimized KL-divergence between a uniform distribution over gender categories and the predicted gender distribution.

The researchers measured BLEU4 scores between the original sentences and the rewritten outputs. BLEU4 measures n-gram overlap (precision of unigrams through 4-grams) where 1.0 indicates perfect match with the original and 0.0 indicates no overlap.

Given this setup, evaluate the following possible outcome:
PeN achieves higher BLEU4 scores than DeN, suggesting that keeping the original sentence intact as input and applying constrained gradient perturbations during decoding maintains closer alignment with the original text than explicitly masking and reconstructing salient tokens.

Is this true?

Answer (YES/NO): NO